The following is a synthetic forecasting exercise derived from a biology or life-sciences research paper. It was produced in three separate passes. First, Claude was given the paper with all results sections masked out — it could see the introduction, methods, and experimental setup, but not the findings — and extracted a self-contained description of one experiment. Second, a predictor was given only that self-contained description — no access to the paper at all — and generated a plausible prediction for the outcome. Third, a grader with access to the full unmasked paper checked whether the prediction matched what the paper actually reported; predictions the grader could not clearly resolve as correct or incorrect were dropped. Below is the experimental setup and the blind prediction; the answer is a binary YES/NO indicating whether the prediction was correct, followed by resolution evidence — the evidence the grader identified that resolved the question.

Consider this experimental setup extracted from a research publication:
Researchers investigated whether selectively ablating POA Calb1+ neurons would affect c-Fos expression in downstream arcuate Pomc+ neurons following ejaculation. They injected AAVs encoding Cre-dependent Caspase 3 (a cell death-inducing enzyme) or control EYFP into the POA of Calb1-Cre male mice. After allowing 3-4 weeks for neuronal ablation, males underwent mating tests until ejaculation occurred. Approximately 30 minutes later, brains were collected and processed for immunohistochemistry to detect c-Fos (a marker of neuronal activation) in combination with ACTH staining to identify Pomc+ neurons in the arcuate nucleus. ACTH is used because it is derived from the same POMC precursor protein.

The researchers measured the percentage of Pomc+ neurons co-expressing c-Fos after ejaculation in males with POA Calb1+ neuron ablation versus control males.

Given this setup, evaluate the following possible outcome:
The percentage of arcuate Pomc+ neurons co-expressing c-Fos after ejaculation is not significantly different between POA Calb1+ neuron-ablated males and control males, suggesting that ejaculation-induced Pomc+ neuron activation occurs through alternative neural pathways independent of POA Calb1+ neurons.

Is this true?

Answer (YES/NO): NO